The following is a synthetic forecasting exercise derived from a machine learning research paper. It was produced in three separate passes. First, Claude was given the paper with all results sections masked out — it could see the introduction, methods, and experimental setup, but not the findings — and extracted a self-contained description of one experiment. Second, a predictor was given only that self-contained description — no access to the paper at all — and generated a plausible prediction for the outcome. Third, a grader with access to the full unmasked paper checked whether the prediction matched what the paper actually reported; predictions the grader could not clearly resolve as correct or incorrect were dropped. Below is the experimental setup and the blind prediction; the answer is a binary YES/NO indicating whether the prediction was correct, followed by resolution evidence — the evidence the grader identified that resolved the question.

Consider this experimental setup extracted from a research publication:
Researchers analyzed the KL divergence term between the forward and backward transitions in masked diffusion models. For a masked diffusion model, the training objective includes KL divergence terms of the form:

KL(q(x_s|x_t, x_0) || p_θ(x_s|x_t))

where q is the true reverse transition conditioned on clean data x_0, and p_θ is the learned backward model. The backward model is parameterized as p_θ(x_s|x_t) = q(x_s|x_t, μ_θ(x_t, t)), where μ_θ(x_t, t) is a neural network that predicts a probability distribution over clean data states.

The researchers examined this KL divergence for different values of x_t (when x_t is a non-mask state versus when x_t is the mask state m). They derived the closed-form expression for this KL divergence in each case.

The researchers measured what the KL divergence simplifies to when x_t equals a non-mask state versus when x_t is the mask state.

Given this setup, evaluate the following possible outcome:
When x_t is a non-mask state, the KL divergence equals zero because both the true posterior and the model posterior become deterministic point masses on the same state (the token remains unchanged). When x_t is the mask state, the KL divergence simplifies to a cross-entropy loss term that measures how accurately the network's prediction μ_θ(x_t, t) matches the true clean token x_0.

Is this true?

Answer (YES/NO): YES